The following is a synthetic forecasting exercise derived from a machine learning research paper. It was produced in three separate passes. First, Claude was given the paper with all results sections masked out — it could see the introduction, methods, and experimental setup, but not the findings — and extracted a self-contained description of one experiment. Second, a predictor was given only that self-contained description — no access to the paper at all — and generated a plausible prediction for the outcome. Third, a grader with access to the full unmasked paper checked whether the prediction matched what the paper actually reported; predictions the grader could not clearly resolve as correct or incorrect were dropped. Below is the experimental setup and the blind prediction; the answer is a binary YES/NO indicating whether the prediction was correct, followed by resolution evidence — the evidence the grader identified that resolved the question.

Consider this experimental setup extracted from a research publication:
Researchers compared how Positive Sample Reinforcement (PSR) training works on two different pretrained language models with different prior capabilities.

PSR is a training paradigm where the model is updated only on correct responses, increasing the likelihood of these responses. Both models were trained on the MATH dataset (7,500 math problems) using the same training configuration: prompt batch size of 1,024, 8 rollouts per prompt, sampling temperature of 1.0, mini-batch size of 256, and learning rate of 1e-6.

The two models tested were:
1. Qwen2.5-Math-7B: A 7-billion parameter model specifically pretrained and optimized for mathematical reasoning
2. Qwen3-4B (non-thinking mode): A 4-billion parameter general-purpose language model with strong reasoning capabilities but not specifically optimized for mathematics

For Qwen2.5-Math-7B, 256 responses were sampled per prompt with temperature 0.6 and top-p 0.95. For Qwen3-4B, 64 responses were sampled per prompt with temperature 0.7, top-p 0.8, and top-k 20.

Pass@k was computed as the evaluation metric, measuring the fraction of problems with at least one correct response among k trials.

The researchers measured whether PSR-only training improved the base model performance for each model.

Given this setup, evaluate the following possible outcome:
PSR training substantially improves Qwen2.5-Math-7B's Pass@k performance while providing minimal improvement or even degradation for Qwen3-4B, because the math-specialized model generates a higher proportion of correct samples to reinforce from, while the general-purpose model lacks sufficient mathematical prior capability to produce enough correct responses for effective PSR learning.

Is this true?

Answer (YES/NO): NO